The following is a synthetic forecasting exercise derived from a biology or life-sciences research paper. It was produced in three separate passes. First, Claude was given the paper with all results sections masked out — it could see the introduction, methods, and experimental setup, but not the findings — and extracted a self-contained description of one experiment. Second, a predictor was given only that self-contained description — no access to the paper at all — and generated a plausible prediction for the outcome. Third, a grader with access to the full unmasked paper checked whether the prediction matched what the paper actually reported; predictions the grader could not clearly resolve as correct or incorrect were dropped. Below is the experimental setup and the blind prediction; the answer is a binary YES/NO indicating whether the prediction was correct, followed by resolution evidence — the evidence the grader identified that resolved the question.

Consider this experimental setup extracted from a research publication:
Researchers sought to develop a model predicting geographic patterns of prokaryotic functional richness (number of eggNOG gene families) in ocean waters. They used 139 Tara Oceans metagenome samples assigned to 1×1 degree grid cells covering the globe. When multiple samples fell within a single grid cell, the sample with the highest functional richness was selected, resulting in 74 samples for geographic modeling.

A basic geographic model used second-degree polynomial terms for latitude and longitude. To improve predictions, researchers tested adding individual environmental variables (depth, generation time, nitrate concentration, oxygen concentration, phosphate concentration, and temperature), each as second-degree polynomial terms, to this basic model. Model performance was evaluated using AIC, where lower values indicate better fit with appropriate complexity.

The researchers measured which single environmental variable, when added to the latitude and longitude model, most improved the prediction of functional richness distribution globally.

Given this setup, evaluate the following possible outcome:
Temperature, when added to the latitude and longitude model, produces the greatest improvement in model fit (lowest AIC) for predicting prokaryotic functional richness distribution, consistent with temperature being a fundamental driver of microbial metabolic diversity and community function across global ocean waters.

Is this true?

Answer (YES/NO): NO